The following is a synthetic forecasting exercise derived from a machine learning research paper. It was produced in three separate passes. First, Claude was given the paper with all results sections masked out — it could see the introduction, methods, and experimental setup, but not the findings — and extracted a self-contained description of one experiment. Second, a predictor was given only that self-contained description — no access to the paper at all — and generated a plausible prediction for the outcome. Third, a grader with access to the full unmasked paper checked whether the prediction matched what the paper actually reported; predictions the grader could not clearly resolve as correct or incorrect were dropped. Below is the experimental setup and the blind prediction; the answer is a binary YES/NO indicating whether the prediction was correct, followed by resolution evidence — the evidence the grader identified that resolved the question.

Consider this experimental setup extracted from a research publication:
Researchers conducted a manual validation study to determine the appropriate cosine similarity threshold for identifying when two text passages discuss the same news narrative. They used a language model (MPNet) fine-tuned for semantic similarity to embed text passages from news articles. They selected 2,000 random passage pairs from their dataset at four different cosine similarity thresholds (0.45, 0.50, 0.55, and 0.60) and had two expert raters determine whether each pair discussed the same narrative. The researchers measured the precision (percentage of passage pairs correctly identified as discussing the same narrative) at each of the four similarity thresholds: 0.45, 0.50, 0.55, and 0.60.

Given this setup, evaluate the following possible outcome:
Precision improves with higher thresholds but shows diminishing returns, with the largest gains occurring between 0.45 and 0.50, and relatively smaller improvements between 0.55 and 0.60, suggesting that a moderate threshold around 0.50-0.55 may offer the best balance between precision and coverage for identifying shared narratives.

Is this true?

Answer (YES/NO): NO